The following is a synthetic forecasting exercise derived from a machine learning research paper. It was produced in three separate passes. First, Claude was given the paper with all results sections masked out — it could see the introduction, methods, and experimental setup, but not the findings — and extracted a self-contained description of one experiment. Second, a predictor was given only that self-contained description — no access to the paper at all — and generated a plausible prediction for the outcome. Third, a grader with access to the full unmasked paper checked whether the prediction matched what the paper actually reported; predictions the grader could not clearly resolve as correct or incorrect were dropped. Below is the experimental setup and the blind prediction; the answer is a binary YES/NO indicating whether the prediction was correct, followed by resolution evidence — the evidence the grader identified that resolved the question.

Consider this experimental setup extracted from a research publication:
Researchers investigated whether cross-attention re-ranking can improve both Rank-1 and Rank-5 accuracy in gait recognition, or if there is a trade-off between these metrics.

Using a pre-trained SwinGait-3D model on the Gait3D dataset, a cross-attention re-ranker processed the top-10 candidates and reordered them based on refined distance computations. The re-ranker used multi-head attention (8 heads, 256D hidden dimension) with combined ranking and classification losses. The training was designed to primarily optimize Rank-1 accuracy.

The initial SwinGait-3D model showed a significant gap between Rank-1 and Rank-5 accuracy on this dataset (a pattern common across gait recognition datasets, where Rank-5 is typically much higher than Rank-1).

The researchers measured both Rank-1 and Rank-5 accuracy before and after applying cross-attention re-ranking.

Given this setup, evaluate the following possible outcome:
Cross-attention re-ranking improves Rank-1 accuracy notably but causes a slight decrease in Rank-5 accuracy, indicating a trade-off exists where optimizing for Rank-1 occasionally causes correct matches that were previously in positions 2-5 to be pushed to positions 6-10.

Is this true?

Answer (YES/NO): NO